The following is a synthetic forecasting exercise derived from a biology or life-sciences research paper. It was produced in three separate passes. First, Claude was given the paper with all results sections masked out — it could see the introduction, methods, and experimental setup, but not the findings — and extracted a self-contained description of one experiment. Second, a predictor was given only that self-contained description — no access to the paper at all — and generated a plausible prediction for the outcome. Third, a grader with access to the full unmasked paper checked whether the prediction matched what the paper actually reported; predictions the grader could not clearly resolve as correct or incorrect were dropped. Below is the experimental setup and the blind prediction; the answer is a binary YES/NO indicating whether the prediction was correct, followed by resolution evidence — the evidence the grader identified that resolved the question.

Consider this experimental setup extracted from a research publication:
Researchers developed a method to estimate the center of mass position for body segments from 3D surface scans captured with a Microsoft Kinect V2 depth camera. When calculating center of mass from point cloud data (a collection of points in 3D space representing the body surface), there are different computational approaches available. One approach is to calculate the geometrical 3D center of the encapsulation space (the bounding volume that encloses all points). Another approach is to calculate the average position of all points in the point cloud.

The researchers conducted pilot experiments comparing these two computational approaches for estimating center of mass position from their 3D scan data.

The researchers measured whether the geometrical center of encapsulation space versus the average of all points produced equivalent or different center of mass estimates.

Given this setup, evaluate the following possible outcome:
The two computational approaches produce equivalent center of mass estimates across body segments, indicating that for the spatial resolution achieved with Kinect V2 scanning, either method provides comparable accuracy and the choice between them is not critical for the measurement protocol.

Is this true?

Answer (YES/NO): NO